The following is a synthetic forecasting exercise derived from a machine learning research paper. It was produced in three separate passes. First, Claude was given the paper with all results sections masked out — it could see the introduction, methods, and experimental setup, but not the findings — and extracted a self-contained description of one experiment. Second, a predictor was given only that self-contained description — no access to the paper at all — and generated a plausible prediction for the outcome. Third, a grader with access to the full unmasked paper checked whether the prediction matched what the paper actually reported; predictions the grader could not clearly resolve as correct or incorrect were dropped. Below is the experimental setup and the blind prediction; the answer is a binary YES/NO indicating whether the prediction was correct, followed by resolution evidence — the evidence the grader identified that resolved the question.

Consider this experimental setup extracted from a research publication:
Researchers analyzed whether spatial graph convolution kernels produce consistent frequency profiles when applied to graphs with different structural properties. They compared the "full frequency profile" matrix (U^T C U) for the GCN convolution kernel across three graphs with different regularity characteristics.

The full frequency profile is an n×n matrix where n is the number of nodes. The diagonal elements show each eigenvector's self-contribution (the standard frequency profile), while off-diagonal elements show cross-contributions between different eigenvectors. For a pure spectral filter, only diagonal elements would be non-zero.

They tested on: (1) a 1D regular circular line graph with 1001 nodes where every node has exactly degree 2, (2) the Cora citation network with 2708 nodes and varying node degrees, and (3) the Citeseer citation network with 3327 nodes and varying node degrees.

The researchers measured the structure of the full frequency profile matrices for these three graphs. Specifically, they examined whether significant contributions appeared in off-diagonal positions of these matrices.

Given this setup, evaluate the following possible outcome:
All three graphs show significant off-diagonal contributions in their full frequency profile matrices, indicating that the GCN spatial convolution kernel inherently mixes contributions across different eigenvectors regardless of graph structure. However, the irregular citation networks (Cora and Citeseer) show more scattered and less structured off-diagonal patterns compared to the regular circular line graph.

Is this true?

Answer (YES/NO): NO